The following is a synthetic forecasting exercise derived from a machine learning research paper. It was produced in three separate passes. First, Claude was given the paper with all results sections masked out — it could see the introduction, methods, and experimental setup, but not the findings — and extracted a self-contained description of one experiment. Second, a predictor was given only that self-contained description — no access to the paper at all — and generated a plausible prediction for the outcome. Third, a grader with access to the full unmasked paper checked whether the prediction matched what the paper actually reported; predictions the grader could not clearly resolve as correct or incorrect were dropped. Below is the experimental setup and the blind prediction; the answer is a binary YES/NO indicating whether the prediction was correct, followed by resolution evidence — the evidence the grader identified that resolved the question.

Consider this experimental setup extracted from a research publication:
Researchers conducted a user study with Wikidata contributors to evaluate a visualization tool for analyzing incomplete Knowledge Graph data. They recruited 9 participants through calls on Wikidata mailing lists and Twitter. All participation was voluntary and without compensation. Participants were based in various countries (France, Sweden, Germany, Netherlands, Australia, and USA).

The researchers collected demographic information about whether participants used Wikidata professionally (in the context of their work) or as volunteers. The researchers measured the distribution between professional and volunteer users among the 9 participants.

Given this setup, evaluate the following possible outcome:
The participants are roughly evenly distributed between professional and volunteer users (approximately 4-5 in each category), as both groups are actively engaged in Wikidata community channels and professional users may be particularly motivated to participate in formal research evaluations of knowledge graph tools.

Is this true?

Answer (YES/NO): YES